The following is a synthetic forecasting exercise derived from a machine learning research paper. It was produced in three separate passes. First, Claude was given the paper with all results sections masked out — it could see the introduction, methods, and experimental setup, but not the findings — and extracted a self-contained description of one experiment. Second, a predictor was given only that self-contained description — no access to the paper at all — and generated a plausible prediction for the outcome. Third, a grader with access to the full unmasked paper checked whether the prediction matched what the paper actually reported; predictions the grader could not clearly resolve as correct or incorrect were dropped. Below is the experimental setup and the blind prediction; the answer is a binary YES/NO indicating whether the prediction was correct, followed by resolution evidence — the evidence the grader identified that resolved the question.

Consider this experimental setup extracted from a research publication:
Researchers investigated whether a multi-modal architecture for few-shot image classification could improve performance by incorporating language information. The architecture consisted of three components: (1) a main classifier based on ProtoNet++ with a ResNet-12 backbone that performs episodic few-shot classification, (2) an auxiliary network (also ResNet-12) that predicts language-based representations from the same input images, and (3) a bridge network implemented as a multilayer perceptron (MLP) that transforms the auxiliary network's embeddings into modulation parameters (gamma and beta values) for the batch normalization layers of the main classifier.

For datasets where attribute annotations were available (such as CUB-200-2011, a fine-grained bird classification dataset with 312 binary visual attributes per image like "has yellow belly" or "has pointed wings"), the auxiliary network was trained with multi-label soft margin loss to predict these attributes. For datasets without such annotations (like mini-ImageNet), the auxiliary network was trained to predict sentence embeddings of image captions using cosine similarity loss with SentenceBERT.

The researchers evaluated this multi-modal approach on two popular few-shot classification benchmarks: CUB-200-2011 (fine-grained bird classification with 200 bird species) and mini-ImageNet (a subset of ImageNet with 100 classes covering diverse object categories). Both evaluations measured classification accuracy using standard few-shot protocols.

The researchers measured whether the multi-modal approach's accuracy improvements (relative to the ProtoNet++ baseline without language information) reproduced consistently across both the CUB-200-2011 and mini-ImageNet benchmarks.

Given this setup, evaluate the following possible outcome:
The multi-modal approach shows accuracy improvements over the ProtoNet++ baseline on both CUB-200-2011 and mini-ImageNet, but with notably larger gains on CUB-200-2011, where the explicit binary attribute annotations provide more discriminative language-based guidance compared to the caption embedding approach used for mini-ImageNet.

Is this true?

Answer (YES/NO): NO